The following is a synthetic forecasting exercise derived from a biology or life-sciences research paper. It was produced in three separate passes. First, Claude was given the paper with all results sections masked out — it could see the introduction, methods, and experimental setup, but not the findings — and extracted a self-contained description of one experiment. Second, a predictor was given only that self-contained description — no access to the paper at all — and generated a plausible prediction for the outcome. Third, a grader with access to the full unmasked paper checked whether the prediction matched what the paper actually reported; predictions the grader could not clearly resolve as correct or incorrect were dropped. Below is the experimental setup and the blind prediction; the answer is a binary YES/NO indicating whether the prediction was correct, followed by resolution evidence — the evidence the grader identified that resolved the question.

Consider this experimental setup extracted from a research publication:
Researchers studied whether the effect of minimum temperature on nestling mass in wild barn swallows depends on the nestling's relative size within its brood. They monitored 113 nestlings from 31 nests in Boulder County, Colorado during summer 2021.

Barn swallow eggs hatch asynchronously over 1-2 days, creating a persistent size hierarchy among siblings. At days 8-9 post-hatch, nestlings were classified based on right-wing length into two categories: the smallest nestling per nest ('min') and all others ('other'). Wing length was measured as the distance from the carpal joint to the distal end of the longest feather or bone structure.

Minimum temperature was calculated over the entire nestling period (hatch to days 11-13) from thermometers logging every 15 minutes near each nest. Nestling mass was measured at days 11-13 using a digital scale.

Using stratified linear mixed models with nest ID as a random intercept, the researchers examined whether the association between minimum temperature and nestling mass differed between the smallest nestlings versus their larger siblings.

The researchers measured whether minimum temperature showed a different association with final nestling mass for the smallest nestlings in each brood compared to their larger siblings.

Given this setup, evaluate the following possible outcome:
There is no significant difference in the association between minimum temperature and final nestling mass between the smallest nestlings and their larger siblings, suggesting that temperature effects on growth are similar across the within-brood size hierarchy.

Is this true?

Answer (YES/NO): YES